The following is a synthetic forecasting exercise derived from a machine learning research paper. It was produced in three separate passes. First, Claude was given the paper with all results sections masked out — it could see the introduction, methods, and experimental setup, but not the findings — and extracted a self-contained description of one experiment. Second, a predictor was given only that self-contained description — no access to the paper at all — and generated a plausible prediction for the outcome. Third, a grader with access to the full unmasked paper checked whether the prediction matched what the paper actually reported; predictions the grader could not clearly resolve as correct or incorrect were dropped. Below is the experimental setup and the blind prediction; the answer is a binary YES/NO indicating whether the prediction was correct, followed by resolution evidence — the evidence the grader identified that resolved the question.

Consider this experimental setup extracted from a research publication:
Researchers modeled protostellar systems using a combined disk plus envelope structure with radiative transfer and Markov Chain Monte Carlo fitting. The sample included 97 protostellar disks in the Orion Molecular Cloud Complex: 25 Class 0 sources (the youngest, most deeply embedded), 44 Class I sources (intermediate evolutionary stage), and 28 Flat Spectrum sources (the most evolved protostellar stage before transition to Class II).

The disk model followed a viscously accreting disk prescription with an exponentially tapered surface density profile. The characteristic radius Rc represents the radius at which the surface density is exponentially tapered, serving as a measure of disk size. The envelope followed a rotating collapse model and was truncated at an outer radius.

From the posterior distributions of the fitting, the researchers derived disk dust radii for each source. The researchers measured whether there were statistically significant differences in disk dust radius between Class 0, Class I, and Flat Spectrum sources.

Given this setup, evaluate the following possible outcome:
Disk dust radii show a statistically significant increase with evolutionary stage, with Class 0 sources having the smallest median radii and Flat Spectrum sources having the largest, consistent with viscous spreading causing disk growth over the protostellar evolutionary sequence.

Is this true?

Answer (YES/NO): NO